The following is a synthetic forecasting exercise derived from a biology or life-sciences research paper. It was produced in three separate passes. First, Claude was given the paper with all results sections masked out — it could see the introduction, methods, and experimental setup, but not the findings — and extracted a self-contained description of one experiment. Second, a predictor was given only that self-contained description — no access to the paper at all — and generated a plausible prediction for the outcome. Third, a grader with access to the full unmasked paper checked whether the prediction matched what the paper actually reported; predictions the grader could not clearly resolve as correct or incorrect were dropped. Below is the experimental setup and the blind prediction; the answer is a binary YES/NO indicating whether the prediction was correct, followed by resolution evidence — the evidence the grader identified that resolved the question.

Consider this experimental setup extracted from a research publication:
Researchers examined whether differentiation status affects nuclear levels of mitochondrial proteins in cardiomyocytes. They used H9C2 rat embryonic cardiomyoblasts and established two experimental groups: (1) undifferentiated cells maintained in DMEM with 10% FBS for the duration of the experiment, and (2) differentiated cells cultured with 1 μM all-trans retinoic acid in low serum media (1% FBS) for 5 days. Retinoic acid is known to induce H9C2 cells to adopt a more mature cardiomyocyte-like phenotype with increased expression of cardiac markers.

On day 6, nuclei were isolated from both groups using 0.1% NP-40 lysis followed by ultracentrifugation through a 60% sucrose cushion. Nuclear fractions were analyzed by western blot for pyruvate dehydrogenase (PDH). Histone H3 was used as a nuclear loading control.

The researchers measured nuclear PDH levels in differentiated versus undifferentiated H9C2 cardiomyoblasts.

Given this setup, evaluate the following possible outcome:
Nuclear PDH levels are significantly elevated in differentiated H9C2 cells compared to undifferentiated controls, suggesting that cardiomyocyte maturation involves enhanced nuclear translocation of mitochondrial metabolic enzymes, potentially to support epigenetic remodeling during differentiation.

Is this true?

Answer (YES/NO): YES